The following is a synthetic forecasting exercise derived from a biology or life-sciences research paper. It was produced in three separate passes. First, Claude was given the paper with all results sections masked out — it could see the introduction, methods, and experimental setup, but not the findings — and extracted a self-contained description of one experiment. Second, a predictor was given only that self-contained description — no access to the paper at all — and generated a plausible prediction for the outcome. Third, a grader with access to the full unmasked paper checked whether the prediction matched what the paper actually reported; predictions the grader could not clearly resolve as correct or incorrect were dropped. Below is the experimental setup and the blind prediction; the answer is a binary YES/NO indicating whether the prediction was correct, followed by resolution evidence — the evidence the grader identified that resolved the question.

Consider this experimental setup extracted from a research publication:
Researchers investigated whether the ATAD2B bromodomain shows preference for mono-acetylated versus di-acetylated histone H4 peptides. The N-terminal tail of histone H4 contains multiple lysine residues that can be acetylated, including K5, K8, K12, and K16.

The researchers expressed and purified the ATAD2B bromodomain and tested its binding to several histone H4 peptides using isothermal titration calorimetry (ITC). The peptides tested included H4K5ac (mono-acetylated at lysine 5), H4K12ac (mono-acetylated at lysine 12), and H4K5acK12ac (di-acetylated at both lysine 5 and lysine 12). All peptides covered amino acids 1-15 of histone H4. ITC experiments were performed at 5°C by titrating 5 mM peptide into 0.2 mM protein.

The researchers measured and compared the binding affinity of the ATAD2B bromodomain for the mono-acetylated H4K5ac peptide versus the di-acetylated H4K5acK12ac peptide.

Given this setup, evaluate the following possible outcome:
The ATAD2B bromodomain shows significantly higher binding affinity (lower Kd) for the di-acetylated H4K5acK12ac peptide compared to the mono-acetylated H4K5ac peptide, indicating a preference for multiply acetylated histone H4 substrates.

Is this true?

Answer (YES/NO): NO